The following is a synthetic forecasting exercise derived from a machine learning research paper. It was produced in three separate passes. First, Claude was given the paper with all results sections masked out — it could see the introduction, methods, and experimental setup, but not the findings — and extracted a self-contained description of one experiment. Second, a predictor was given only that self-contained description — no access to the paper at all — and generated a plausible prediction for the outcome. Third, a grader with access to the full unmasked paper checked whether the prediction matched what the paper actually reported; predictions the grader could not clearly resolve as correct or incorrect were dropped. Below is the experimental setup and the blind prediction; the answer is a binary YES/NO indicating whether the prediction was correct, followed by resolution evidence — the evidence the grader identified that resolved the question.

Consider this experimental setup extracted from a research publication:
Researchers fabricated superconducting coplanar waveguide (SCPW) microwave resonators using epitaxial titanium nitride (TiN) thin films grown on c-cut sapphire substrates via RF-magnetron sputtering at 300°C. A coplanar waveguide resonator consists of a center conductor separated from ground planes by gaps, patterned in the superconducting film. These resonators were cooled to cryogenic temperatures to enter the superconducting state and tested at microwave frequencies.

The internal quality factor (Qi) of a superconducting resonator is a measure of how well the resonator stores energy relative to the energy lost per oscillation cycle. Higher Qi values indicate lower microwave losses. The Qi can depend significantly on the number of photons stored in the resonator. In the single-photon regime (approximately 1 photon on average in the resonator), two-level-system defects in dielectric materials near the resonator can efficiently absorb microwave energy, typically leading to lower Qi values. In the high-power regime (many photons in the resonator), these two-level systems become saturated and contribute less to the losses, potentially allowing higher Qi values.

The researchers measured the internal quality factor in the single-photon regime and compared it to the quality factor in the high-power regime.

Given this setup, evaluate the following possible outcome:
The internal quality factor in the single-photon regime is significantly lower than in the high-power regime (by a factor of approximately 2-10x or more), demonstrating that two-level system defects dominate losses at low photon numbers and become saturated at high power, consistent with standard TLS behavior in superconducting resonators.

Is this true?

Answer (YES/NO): YES